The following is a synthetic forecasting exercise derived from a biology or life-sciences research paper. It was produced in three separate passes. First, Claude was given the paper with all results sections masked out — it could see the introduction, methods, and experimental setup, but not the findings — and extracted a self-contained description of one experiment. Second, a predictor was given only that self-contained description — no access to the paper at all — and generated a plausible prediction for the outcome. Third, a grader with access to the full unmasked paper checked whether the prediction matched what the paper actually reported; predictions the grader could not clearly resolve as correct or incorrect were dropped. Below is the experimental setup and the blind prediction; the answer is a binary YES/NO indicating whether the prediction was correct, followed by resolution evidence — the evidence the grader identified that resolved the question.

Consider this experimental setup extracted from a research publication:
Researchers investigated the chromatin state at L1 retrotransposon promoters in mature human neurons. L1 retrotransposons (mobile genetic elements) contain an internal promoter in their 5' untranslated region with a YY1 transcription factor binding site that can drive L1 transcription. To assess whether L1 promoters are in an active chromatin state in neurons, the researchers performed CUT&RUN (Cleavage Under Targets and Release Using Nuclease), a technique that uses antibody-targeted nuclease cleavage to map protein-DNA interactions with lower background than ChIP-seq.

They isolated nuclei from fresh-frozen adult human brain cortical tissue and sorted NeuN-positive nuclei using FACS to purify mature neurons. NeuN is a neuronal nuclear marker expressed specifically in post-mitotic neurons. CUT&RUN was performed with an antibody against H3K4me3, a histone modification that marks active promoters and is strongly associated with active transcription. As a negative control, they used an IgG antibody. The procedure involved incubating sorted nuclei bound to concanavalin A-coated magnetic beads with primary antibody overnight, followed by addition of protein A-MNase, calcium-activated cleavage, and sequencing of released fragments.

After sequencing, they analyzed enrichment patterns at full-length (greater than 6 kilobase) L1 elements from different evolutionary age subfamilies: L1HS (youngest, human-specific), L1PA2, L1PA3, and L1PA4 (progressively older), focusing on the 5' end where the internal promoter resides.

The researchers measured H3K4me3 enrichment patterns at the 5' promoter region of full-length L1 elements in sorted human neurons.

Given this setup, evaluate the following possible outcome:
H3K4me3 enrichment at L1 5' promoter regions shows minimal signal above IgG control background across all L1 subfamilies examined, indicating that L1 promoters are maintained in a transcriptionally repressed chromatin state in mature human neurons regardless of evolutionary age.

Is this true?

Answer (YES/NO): NO